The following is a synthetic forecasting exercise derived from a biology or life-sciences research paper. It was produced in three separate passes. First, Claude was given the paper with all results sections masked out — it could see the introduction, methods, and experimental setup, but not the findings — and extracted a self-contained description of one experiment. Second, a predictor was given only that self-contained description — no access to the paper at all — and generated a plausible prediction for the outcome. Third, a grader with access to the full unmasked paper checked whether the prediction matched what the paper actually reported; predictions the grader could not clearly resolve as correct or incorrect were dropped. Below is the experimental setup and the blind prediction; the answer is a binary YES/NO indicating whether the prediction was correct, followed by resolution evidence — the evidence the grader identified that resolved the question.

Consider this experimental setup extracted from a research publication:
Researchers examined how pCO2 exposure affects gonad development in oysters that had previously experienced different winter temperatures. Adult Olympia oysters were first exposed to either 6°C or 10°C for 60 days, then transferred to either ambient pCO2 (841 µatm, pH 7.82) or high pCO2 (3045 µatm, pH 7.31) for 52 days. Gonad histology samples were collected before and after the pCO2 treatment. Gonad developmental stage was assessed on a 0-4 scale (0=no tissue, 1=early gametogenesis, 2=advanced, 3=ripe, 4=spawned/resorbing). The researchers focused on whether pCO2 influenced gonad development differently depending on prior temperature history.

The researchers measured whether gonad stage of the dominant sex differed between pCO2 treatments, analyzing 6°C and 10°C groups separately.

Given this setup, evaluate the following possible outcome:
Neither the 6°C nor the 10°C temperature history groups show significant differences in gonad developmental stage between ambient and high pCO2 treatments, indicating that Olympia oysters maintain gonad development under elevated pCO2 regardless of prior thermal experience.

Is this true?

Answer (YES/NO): NO